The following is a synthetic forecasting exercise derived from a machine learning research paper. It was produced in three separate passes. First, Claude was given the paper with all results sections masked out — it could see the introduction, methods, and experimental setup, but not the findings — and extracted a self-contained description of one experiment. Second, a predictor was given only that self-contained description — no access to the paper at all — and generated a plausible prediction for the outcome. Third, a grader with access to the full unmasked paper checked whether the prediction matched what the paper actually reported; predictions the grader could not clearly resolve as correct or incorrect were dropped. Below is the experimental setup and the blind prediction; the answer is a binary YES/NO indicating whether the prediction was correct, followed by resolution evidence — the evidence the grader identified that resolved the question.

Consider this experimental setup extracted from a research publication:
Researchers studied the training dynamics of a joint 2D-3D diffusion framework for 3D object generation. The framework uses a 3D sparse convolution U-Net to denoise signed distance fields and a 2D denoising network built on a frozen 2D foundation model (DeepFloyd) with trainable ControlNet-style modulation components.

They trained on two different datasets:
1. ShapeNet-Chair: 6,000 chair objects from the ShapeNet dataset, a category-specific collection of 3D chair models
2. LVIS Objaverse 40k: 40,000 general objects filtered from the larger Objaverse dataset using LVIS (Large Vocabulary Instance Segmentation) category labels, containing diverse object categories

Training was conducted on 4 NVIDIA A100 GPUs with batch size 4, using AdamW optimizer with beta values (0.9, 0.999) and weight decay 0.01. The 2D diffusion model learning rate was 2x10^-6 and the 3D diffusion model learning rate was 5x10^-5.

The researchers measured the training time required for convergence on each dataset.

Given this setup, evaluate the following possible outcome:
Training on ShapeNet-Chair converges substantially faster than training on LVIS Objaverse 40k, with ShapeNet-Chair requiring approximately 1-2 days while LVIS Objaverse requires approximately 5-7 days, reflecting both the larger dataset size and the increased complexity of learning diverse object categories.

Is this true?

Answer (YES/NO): NO